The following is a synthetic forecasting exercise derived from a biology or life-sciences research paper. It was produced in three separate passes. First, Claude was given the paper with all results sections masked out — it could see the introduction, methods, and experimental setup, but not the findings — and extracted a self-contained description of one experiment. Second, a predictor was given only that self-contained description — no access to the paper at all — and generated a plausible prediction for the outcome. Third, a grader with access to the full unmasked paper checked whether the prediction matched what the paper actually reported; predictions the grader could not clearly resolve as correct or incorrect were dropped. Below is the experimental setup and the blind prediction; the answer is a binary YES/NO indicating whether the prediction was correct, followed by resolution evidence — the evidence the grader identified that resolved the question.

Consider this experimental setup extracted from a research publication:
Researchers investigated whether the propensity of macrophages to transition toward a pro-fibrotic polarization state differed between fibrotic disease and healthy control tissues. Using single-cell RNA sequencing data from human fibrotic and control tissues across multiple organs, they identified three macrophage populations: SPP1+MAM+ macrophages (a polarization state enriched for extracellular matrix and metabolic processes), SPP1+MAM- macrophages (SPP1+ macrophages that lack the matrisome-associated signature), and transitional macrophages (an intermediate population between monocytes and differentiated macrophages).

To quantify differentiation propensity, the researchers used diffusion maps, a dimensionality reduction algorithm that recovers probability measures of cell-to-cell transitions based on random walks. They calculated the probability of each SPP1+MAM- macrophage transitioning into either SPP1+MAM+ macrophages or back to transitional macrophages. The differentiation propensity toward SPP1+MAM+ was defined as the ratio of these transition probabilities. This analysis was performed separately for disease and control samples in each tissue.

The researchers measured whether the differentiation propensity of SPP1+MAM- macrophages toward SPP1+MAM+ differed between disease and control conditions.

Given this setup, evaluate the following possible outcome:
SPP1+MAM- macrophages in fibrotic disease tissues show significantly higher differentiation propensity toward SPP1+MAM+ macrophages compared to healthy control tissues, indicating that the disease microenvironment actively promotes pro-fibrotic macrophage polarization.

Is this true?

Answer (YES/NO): YES